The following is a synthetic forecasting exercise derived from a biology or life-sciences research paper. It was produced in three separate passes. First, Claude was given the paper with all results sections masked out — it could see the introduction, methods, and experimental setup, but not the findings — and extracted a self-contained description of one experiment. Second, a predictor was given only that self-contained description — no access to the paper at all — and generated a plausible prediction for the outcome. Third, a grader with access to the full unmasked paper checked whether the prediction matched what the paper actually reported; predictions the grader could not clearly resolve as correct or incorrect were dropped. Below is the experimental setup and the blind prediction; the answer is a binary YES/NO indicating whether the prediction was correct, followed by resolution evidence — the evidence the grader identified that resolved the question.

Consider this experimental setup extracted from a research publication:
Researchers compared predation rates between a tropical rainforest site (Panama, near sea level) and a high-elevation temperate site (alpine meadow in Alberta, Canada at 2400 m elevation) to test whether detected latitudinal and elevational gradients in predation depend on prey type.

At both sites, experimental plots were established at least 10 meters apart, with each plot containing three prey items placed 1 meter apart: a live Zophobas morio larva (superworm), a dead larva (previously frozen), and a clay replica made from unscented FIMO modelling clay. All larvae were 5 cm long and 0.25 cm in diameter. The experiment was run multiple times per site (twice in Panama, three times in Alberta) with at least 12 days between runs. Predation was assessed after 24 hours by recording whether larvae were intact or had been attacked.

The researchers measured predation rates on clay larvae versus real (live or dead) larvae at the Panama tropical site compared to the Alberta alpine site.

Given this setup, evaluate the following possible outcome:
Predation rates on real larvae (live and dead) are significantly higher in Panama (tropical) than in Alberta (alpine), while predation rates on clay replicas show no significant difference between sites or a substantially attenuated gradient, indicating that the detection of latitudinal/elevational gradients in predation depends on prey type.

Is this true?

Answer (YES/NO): YES